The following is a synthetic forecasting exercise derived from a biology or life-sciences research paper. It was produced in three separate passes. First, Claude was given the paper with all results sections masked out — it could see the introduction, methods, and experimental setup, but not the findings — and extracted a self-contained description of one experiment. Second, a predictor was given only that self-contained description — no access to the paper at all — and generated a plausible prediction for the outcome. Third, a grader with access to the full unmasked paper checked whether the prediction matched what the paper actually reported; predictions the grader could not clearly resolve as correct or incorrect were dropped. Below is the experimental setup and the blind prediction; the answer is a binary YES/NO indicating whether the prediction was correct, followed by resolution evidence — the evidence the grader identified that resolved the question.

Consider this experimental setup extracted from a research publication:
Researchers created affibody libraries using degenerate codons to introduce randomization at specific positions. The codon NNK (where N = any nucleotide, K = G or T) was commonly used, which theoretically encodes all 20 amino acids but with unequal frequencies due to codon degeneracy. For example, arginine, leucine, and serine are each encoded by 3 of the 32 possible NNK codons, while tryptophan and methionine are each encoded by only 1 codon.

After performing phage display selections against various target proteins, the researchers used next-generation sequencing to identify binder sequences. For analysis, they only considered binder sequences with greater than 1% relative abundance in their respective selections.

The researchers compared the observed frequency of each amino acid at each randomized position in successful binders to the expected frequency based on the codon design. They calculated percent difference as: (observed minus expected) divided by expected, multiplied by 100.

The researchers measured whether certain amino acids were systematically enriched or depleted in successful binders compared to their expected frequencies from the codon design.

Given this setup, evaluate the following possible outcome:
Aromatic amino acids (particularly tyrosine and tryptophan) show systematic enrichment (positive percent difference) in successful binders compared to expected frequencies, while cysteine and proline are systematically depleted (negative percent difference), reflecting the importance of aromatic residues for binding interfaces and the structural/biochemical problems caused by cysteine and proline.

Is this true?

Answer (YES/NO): NO